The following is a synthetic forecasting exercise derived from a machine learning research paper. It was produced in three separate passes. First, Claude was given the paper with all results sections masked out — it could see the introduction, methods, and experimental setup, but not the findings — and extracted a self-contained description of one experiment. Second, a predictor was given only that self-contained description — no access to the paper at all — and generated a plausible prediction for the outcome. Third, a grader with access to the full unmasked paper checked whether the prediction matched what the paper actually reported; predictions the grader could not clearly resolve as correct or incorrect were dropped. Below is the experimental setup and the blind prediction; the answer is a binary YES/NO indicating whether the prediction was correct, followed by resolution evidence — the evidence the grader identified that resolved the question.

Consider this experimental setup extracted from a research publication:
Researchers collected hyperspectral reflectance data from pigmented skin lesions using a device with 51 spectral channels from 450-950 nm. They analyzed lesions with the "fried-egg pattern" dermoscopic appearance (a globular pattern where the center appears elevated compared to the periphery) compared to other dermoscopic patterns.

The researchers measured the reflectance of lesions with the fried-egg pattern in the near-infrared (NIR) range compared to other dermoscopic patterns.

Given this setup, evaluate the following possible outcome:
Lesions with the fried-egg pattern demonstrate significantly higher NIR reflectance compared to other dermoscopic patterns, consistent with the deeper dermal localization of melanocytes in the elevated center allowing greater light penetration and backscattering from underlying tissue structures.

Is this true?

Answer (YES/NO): NO